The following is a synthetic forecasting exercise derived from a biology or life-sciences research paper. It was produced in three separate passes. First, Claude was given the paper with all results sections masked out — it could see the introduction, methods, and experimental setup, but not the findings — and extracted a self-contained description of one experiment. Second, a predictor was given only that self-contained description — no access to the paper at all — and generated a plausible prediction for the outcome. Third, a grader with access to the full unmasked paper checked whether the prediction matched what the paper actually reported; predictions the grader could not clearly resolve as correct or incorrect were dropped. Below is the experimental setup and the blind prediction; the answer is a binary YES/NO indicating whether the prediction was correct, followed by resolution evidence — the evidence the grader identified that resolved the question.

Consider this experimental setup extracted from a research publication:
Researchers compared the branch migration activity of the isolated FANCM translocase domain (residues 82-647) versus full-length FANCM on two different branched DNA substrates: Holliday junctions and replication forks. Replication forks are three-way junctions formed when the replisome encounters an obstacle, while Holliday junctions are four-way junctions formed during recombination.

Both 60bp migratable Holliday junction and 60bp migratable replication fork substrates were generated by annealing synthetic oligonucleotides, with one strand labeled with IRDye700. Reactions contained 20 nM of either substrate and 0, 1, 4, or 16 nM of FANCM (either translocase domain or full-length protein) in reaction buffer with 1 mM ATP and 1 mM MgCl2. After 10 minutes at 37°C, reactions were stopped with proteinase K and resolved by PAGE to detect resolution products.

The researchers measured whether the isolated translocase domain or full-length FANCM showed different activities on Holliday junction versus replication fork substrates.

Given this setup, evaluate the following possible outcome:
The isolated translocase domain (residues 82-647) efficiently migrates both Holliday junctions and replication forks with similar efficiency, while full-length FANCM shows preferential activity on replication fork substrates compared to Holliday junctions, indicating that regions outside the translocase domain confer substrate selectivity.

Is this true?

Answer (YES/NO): NO